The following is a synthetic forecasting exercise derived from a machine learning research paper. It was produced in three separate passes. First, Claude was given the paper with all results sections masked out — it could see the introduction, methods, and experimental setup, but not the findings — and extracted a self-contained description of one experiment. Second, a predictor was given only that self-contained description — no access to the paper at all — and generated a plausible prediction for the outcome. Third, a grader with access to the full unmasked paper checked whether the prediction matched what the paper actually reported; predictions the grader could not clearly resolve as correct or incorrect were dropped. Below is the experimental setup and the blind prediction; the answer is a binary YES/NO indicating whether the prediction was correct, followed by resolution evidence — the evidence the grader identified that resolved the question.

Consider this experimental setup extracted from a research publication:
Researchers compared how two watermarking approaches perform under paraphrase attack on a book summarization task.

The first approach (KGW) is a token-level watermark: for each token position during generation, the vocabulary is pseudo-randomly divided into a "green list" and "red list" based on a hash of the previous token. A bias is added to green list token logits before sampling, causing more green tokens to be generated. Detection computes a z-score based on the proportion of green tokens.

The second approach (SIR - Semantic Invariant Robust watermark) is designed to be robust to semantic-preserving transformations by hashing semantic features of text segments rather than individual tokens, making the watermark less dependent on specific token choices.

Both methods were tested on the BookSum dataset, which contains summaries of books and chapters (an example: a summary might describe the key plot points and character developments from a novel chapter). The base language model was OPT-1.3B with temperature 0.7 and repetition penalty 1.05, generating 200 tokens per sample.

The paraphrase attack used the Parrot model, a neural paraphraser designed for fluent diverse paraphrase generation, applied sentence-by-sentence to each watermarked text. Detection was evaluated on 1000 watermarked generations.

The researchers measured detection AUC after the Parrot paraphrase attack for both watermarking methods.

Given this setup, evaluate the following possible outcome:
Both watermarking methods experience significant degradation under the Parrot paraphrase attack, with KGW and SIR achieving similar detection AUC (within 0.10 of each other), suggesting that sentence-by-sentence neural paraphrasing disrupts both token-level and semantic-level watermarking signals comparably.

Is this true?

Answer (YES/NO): NO